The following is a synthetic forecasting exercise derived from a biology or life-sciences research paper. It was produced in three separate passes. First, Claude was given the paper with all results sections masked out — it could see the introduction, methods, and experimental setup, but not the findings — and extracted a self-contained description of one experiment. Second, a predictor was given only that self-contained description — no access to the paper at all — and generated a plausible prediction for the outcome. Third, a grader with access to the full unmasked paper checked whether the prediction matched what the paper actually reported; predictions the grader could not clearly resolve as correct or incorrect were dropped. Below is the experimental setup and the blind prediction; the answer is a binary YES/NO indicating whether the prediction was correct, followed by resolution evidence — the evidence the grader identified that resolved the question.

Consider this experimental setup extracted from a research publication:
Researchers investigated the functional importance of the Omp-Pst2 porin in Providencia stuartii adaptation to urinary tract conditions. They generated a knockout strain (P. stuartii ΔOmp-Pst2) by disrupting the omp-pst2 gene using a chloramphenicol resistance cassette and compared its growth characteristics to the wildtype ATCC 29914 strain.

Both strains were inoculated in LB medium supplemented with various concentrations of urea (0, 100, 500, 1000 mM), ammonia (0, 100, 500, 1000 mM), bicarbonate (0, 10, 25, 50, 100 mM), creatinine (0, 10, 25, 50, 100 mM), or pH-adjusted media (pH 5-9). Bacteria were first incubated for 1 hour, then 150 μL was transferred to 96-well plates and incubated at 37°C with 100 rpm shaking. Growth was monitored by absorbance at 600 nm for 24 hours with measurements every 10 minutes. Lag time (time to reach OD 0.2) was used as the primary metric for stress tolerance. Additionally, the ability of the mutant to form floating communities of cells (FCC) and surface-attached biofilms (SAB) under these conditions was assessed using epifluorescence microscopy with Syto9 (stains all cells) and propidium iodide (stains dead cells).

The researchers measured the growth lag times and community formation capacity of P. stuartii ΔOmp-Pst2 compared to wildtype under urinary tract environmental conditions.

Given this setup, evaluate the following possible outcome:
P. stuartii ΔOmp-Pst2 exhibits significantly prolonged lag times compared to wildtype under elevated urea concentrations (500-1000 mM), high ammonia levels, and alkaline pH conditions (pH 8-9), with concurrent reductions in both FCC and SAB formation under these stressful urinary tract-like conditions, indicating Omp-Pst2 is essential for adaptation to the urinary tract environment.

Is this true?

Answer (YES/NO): NO